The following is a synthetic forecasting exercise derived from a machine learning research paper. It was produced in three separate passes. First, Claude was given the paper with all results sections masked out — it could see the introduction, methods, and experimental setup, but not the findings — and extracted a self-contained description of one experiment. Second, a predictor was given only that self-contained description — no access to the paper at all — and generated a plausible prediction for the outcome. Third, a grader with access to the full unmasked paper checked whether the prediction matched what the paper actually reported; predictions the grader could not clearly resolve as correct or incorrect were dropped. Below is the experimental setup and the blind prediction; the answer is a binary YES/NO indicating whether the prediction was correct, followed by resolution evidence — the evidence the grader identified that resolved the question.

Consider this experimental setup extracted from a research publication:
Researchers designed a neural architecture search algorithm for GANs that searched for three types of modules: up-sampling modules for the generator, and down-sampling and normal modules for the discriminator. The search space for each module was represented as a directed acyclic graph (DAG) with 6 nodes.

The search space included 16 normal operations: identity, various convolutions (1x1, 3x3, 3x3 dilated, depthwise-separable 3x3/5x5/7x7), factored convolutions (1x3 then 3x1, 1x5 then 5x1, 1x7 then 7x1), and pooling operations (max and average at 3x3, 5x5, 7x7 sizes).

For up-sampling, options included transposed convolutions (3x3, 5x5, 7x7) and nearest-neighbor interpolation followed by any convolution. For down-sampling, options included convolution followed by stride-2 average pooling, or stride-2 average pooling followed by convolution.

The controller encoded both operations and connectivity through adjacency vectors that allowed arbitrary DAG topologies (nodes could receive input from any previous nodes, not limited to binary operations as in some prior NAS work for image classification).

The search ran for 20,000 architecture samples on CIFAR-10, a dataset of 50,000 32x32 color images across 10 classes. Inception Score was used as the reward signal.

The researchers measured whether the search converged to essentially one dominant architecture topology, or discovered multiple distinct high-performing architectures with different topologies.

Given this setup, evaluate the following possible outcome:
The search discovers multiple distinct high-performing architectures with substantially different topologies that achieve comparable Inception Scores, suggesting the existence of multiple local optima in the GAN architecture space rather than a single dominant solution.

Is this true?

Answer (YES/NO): NO